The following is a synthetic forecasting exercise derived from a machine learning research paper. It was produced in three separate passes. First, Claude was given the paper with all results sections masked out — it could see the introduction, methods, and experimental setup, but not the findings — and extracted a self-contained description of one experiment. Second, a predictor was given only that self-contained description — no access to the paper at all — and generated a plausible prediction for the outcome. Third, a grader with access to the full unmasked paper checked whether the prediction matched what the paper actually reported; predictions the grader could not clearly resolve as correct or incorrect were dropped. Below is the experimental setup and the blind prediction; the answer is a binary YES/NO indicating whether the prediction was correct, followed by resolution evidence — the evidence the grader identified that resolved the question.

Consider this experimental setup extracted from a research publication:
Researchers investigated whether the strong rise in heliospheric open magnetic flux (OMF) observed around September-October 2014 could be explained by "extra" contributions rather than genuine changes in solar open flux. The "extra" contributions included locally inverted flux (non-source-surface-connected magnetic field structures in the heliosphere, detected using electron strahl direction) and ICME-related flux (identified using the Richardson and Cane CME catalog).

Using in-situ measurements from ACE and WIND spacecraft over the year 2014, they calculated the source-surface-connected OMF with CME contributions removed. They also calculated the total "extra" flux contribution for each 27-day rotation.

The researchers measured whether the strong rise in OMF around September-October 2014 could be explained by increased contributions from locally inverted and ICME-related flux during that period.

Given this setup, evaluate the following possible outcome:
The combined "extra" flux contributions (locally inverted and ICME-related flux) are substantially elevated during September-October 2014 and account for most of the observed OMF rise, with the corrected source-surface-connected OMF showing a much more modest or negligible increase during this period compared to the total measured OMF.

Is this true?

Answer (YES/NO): NO